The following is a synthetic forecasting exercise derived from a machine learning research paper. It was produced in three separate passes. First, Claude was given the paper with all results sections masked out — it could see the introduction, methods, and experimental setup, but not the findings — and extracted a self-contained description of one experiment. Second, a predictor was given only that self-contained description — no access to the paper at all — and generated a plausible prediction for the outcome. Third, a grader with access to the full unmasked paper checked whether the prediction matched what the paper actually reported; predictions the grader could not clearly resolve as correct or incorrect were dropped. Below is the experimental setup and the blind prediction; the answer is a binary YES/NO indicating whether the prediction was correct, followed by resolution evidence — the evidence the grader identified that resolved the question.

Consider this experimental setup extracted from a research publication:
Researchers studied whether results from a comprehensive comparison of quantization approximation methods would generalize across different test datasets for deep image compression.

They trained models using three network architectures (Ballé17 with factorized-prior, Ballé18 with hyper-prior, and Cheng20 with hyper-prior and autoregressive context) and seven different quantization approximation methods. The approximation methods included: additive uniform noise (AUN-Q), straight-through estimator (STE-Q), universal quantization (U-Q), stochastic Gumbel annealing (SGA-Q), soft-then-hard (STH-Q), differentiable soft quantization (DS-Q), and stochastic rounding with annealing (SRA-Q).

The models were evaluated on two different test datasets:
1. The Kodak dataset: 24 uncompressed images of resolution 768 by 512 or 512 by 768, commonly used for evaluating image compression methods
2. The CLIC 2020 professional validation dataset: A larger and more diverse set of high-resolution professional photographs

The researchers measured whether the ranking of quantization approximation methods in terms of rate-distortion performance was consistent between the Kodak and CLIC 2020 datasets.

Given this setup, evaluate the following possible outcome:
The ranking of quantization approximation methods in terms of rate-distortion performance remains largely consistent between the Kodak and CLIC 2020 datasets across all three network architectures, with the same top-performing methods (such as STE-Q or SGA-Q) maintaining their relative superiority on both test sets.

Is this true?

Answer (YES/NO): NO